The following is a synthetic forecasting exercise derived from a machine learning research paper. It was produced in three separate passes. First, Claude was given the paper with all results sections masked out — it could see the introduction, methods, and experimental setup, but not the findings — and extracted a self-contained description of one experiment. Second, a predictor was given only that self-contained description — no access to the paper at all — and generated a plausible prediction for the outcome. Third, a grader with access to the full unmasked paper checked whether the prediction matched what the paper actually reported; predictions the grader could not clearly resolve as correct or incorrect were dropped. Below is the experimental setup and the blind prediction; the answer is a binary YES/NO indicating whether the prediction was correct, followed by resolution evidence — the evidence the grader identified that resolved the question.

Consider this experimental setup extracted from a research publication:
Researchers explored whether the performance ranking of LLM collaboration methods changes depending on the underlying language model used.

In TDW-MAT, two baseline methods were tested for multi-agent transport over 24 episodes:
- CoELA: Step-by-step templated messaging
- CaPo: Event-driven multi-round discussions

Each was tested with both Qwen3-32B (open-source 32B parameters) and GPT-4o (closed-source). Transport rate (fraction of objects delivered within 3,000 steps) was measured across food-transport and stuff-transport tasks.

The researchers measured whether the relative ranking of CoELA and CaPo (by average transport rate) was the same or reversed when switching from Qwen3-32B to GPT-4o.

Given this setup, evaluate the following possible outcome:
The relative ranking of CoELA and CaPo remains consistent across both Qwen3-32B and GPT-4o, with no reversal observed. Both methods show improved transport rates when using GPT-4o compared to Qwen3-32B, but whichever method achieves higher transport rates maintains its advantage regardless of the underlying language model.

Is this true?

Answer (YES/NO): YES